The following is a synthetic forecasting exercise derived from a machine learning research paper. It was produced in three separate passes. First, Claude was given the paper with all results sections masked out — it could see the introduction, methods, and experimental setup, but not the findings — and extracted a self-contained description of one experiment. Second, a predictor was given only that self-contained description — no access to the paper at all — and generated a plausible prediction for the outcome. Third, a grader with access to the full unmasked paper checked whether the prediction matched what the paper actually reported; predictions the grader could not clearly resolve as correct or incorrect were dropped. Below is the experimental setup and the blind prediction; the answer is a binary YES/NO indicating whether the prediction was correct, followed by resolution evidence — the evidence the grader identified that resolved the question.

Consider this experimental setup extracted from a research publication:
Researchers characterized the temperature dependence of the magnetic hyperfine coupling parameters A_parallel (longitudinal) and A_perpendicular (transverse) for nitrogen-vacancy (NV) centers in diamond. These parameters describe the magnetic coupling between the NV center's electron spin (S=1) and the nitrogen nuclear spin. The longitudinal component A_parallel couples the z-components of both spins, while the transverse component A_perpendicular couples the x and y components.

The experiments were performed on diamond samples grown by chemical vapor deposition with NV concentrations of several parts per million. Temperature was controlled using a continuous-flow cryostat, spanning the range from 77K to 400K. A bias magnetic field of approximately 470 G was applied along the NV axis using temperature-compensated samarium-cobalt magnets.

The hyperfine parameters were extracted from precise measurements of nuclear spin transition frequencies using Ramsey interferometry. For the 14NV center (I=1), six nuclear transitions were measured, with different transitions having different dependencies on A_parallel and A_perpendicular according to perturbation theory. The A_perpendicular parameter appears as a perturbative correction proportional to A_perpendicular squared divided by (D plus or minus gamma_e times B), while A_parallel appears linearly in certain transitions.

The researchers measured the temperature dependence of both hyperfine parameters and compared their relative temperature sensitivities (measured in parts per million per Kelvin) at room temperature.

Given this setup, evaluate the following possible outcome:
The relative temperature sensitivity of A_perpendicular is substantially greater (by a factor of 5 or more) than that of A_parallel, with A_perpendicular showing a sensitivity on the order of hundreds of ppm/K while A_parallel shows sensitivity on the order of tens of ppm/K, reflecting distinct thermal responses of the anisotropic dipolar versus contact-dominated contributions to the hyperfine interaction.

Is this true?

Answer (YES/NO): NO